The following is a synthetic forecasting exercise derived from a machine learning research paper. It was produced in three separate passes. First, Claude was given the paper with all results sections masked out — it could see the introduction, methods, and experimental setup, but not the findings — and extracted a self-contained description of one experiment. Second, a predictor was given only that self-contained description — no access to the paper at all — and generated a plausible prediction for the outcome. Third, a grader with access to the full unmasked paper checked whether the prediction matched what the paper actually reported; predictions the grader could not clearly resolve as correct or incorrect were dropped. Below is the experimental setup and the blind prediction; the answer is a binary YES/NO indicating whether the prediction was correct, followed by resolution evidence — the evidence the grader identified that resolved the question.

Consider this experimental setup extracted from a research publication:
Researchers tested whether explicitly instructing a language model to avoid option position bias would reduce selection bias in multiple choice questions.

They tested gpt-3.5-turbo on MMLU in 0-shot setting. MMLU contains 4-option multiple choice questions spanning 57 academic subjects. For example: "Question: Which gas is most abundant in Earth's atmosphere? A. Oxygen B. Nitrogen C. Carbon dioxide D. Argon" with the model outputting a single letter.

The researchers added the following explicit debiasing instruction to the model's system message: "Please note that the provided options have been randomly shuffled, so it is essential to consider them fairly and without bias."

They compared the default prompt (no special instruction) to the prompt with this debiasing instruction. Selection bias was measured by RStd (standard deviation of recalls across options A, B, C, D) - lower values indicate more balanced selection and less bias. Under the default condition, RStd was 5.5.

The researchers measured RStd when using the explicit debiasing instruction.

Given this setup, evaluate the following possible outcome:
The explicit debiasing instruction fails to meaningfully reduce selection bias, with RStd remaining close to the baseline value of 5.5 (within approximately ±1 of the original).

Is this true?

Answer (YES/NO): YES